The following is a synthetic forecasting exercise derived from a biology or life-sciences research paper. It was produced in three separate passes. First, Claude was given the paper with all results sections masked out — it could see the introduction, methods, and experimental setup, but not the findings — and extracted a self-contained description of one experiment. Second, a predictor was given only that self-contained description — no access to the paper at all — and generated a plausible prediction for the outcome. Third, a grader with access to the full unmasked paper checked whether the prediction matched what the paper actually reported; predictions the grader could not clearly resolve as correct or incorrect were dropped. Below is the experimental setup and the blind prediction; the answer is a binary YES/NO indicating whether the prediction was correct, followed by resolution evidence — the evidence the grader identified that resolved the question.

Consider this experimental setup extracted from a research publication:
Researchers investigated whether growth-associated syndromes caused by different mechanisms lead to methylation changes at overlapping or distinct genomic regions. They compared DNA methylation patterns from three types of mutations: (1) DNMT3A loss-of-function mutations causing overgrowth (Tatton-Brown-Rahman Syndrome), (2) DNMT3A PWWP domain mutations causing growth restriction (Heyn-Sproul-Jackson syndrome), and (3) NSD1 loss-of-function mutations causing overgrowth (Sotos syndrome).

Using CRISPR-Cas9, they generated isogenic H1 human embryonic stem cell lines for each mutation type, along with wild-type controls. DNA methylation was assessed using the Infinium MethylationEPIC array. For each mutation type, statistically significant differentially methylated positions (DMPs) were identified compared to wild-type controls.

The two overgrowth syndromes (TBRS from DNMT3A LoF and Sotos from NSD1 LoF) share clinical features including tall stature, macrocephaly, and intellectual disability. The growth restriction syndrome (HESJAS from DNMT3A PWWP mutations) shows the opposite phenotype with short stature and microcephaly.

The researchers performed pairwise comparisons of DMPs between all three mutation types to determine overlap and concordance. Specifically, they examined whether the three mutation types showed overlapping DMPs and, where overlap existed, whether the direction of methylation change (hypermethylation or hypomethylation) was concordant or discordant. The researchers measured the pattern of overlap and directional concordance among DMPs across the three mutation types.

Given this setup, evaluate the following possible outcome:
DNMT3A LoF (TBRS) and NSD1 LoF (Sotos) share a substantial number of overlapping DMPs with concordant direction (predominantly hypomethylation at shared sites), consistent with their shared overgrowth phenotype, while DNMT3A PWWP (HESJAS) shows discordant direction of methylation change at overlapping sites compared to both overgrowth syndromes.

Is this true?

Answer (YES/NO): NO